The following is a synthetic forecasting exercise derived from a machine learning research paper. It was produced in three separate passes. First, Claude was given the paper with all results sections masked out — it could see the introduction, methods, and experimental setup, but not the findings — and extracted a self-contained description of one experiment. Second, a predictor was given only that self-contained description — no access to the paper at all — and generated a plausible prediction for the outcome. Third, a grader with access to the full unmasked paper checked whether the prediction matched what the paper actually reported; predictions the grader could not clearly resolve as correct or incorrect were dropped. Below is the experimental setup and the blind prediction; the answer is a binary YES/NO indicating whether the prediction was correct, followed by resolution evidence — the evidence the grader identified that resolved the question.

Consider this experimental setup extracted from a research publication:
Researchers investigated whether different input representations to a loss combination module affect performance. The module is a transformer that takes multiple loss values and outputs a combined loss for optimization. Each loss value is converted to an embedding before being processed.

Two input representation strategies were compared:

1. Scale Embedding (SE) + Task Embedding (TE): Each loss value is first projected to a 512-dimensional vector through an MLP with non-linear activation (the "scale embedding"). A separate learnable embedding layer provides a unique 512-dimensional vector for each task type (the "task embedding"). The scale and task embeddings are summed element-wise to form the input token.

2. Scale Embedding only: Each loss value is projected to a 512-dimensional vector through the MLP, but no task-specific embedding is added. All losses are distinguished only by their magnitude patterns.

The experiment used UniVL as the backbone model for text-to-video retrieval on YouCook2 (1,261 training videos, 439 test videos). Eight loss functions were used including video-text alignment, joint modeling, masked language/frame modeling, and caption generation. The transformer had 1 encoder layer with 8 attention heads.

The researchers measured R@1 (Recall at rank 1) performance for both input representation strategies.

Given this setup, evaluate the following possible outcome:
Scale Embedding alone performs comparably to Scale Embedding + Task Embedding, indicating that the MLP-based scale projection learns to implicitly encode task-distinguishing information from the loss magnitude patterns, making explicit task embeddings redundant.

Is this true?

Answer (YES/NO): NO